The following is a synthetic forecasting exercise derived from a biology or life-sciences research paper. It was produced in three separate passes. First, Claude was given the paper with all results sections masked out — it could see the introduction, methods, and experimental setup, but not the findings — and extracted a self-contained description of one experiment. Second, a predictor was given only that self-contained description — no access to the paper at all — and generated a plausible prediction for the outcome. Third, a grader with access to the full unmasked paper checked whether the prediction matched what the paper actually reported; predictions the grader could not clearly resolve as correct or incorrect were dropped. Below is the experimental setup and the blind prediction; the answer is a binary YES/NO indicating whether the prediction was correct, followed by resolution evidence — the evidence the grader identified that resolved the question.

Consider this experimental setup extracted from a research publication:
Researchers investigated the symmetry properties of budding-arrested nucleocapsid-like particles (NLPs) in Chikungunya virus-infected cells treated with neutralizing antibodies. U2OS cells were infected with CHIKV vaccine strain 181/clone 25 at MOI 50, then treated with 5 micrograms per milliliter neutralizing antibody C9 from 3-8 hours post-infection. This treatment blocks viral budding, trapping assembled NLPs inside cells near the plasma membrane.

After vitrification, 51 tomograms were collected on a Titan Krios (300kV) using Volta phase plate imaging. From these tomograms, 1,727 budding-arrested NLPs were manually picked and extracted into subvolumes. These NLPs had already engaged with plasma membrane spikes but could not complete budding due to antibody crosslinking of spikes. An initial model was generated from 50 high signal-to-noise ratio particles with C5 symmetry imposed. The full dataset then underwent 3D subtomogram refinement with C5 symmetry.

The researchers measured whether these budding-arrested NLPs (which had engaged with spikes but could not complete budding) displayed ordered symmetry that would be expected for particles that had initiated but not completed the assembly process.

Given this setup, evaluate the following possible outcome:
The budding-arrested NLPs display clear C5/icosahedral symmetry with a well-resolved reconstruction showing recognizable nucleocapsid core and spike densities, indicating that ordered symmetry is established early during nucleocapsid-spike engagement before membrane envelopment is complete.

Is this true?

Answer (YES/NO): NO